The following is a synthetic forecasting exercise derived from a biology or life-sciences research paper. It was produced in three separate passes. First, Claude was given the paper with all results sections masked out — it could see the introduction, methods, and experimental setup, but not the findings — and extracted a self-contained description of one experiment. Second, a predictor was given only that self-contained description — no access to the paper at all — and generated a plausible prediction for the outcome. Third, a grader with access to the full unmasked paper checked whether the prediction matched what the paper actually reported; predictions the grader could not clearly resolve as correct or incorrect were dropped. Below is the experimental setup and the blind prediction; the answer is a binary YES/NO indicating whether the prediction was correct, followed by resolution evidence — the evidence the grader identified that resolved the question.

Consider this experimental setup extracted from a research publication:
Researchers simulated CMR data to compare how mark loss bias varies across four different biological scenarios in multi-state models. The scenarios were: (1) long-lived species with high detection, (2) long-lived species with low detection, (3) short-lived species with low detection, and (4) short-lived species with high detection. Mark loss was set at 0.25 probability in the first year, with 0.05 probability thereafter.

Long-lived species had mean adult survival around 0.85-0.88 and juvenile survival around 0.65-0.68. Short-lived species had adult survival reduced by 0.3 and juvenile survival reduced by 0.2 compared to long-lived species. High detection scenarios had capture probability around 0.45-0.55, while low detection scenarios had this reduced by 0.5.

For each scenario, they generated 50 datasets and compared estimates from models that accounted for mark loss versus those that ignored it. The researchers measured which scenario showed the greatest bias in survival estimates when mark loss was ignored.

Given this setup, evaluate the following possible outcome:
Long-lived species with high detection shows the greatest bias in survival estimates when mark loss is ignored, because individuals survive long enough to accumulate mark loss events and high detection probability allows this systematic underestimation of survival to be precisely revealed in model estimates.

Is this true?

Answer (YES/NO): YES